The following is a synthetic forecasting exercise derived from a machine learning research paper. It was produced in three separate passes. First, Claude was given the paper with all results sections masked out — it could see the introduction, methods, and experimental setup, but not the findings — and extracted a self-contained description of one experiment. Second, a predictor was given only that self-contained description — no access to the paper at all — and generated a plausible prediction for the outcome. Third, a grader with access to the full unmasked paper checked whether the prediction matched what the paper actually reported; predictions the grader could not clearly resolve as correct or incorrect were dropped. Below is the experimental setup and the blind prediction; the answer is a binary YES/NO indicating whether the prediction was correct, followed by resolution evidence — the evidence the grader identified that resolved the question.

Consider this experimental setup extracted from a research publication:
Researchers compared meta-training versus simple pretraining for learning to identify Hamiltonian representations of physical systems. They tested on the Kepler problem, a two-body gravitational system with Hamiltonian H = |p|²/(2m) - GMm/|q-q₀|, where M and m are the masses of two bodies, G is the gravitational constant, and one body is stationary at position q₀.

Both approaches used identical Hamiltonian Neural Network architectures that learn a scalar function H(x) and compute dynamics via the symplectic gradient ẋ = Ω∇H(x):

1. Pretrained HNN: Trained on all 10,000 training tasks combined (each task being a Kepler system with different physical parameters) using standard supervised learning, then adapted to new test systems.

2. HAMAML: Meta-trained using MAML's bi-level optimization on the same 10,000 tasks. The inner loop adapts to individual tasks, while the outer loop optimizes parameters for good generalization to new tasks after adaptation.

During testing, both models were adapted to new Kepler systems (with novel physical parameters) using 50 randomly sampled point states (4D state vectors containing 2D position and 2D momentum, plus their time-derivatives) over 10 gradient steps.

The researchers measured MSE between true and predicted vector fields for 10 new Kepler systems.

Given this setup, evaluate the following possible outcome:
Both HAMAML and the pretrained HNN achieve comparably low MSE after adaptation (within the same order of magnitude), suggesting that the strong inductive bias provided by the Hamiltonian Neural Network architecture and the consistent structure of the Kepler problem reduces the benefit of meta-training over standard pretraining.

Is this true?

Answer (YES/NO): YES